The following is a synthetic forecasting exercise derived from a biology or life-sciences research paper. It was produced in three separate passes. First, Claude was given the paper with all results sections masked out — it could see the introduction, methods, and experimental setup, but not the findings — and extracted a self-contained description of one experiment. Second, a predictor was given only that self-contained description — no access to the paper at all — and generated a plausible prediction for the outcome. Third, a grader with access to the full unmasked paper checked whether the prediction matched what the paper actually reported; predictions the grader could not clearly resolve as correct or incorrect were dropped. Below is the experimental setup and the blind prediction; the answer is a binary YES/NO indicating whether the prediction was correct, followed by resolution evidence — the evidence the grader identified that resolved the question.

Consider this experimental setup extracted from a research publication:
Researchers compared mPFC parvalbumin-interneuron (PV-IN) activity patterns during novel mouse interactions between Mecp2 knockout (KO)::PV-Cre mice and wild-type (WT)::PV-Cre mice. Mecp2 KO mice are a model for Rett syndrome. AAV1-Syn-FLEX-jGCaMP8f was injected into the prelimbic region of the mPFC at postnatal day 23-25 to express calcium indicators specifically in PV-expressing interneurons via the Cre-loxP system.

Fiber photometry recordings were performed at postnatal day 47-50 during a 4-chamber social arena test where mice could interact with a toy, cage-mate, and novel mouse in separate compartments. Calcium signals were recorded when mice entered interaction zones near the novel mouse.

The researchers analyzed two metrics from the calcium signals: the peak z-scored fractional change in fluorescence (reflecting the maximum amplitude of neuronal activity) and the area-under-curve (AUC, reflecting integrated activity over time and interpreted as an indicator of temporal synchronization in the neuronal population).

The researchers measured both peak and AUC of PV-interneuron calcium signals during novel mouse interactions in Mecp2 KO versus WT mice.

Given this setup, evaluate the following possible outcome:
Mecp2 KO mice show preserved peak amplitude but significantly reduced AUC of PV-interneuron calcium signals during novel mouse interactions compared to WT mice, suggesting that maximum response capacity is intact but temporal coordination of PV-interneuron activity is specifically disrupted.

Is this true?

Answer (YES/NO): NO